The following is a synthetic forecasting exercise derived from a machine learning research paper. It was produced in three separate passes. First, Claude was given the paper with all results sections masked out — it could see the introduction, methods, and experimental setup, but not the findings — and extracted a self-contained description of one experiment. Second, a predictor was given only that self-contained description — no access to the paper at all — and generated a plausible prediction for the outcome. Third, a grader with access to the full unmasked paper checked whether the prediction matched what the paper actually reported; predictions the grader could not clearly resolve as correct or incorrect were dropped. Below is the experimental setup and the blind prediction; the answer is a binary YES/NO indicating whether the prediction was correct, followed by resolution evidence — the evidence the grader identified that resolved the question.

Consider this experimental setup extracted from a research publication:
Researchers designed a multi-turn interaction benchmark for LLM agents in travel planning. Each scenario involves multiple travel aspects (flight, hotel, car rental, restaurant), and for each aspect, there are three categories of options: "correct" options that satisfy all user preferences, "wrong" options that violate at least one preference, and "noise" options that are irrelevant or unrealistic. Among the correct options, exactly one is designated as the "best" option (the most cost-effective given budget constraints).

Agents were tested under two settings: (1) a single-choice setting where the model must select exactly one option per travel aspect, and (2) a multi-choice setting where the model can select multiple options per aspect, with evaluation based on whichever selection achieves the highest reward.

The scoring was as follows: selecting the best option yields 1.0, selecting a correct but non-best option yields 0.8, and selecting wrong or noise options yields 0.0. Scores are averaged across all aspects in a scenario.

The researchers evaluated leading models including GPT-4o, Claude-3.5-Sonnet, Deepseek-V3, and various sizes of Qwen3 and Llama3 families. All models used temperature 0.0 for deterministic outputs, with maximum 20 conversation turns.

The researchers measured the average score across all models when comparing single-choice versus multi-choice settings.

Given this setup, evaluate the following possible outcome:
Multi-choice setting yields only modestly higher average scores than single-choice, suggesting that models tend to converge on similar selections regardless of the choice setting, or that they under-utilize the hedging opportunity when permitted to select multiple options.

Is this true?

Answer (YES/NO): NO